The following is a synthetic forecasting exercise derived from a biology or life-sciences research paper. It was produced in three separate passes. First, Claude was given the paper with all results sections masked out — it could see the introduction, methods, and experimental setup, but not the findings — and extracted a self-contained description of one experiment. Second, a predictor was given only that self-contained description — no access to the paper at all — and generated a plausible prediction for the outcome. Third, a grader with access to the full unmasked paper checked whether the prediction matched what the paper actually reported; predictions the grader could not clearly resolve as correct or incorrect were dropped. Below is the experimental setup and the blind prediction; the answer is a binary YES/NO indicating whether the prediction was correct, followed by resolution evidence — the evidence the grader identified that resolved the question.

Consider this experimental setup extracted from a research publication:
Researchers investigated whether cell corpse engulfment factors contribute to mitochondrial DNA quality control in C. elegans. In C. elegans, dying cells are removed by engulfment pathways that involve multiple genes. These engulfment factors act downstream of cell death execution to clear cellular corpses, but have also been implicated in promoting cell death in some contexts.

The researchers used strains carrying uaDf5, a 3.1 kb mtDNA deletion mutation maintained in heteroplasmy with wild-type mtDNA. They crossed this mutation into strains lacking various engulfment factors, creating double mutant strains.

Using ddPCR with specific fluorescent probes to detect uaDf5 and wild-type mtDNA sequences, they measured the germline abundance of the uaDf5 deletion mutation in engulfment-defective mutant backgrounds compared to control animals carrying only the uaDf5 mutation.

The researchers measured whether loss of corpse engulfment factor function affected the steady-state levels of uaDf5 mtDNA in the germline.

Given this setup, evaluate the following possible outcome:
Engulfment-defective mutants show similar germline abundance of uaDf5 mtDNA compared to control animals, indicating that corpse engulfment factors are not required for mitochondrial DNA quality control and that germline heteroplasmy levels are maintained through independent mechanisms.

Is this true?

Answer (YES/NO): NO